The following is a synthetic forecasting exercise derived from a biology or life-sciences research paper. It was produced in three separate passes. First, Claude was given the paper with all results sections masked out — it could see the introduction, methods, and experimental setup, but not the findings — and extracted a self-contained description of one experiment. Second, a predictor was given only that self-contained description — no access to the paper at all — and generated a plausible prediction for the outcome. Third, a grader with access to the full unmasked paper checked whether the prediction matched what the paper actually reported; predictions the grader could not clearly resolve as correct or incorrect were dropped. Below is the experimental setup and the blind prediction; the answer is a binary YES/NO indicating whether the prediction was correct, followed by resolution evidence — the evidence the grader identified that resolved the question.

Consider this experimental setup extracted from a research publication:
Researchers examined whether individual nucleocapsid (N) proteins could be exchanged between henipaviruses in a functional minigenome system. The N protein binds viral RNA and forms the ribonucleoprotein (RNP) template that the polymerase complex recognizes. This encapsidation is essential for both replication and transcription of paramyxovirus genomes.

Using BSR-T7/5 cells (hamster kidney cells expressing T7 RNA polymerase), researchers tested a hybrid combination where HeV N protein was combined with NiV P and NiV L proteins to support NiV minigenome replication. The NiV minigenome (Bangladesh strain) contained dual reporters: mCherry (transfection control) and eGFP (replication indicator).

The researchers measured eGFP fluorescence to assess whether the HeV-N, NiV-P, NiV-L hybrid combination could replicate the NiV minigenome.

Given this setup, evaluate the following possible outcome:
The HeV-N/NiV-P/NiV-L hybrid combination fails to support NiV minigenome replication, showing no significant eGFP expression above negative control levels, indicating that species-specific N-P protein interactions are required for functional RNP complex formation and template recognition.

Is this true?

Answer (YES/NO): NO